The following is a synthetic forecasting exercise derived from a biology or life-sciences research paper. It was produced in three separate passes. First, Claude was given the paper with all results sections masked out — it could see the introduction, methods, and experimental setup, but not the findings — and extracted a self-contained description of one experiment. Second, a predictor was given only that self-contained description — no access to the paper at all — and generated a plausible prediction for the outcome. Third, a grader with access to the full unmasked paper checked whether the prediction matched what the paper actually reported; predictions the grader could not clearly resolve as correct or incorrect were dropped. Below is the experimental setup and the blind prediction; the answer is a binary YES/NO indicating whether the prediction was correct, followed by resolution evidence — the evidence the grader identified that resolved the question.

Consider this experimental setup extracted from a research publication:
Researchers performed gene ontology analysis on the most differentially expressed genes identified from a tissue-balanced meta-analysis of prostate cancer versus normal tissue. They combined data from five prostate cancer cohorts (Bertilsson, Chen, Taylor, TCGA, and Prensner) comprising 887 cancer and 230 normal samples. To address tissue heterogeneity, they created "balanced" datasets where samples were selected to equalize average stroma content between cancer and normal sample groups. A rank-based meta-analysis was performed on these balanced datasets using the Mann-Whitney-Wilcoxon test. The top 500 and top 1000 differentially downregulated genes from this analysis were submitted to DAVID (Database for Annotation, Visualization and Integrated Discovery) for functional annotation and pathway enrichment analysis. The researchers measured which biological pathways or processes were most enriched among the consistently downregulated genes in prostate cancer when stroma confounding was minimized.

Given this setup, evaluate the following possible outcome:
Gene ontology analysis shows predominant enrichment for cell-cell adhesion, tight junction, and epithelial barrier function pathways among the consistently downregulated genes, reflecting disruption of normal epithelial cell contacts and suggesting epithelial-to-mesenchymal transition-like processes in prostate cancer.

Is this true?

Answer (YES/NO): NO